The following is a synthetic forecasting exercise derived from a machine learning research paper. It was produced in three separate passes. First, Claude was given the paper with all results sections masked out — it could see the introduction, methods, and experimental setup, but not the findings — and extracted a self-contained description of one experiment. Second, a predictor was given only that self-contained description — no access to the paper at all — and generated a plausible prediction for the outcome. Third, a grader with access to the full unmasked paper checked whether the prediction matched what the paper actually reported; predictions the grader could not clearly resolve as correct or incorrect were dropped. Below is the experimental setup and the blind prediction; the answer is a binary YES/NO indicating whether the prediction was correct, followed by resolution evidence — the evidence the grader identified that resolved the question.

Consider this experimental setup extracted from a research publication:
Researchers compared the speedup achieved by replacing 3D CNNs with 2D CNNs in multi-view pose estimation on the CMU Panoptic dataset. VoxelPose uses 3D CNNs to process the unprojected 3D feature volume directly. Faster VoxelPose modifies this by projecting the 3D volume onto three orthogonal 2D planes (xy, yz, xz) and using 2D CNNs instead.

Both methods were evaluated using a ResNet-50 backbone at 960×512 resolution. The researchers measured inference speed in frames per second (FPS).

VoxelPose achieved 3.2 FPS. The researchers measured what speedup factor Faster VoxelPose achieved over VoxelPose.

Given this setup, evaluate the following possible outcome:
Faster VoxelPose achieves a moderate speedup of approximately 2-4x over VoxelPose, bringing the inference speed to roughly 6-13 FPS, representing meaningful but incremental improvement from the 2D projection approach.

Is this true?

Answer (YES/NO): NO